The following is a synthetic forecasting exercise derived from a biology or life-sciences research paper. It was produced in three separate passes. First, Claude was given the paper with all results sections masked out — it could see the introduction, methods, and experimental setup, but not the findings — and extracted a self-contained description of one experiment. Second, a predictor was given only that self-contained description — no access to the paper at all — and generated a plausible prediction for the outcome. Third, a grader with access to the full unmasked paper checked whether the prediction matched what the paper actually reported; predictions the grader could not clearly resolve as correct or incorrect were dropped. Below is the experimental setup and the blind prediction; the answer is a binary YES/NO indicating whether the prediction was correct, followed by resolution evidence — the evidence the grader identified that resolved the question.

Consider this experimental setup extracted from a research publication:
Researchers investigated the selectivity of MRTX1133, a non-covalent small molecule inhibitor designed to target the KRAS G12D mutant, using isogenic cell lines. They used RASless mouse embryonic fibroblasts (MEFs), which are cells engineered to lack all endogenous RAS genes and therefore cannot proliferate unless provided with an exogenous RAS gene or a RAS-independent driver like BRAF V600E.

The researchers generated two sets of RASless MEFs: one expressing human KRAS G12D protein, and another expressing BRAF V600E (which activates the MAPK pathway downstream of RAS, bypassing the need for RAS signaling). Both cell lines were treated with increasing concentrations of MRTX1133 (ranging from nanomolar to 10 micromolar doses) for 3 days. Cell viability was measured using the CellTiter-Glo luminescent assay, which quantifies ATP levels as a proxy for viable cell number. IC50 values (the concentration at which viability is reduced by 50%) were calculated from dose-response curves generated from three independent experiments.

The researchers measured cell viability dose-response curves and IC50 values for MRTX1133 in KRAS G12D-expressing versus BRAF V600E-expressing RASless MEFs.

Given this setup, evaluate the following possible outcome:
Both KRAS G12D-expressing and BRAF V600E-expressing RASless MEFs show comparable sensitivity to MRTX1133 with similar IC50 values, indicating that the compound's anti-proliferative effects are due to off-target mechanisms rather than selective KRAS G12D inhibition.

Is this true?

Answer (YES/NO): NO